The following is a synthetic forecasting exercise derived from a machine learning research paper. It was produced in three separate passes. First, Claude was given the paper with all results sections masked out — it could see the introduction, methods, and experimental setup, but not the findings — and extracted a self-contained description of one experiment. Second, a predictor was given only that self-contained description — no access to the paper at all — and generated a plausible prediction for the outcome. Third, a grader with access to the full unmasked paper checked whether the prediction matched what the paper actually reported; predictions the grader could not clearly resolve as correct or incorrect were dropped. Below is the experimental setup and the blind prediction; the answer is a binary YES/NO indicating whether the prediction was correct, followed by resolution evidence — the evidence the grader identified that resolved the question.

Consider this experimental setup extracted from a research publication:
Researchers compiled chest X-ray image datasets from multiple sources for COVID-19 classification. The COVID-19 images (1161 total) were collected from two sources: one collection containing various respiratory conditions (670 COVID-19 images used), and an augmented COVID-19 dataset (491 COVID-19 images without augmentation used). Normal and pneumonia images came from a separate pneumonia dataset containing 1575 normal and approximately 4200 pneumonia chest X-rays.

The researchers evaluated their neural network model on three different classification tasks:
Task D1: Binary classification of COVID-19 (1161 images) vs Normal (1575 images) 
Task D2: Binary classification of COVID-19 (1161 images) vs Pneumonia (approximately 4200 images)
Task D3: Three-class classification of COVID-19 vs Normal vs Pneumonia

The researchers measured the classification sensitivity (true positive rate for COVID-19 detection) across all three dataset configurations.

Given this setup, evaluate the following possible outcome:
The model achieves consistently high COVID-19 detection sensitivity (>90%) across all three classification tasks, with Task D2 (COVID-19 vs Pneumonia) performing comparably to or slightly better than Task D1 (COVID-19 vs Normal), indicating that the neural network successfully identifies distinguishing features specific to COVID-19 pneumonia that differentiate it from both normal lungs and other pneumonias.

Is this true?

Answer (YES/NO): YES